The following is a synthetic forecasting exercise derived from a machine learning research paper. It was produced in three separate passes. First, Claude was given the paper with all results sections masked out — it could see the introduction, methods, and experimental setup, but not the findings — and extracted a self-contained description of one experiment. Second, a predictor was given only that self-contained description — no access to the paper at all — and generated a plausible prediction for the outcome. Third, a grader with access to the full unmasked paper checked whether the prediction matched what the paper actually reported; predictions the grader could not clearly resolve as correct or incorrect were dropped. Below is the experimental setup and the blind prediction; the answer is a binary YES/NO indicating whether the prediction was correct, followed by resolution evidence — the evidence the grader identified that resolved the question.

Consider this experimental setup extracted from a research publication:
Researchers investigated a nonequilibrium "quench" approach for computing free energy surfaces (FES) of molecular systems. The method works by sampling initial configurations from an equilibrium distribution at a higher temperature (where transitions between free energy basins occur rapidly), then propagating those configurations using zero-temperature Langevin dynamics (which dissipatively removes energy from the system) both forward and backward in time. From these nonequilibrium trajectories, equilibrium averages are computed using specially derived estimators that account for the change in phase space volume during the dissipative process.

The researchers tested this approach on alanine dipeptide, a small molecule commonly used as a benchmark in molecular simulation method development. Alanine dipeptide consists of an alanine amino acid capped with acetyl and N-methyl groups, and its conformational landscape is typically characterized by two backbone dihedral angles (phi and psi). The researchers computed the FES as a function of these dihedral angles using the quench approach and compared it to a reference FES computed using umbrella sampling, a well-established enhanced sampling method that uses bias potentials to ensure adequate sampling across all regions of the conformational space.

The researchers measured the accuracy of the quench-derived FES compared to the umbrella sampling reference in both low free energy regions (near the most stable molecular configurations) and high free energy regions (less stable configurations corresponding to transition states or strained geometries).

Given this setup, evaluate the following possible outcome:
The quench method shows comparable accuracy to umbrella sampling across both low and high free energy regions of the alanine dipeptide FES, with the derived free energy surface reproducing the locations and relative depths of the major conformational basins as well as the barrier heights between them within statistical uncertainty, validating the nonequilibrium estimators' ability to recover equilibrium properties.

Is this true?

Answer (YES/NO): NO